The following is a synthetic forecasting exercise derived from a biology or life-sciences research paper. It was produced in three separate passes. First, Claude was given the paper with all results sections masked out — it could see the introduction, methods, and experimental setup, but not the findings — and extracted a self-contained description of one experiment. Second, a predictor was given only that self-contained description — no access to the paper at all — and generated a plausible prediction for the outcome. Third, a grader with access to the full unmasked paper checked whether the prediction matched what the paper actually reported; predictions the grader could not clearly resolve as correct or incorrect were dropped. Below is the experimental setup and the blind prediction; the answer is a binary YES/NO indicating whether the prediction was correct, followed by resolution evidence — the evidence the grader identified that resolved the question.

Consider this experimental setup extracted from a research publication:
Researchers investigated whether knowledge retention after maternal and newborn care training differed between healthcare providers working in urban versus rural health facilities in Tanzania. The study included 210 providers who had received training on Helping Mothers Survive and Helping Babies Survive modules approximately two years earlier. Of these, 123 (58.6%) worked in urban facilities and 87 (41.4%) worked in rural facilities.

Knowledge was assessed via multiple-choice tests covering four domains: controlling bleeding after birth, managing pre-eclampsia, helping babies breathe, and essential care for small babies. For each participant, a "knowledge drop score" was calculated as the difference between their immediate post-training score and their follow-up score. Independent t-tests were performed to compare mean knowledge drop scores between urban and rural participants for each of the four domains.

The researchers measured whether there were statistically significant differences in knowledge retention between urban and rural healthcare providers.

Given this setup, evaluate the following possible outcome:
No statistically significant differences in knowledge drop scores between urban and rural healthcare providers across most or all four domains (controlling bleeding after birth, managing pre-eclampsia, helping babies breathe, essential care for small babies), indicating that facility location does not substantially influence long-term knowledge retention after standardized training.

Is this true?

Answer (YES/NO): NO